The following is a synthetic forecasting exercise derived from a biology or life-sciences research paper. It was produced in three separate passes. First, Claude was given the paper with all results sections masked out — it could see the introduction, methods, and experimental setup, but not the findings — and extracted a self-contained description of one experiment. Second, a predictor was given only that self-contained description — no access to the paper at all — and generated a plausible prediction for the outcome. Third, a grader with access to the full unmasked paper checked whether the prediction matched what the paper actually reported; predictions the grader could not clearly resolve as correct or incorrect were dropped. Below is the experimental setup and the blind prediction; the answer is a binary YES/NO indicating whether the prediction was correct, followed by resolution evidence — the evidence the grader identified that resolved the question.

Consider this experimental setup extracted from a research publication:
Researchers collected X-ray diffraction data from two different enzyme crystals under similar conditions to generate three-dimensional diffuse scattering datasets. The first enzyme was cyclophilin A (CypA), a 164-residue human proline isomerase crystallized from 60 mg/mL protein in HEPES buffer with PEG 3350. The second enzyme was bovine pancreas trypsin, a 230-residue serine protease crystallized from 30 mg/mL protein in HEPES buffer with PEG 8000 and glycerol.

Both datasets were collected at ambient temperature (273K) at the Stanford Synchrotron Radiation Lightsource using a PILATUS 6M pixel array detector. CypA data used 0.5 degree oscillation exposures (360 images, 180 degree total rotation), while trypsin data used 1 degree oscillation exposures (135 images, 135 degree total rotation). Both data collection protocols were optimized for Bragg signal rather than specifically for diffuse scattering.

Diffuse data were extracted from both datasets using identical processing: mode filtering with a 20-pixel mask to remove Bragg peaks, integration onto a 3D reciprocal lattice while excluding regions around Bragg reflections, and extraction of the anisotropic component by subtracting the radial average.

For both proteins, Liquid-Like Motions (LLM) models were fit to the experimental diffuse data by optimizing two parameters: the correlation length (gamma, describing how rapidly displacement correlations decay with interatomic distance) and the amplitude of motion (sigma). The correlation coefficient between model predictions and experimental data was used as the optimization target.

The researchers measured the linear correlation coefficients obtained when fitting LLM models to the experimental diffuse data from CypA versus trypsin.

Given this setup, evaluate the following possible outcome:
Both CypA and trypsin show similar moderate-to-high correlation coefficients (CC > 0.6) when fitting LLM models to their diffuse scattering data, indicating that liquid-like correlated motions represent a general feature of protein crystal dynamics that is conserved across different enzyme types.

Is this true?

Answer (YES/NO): NO